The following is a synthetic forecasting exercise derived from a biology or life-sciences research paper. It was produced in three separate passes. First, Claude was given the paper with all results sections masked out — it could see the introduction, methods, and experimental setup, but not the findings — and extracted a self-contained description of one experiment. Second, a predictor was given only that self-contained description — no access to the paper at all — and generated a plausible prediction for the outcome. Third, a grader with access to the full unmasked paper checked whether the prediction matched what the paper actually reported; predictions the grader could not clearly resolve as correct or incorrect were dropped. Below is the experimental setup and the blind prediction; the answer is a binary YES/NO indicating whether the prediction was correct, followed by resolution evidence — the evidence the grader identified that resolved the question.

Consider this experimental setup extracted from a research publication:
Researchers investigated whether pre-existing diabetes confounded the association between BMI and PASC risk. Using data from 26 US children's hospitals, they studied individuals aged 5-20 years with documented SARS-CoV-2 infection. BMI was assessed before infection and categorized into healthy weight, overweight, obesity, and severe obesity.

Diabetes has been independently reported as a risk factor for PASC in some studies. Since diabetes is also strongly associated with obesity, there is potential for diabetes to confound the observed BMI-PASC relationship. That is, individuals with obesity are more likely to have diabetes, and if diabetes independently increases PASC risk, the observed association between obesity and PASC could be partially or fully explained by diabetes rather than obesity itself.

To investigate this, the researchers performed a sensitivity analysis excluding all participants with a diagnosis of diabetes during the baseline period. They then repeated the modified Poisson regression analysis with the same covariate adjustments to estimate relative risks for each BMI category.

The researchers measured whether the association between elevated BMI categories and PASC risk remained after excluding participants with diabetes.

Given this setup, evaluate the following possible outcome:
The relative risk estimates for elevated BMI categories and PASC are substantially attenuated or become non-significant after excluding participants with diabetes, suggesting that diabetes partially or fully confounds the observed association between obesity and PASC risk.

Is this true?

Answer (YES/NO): NO